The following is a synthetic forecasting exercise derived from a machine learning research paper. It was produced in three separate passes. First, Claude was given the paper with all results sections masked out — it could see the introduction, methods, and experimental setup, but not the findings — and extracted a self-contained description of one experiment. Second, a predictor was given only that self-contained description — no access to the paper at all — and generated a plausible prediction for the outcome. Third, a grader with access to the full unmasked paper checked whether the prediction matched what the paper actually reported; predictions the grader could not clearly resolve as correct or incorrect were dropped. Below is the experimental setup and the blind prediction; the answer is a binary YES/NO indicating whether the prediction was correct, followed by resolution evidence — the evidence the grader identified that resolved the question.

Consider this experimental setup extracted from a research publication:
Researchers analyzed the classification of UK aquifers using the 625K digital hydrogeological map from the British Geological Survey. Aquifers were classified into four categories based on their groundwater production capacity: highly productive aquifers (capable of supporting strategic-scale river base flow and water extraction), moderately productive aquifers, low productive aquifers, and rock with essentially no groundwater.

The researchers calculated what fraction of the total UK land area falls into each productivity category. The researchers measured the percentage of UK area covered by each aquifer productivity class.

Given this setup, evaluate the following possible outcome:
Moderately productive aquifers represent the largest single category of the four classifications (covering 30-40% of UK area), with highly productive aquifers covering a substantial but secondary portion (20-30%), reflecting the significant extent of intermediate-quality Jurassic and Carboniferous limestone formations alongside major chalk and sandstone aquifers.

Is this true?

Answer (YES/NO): NO